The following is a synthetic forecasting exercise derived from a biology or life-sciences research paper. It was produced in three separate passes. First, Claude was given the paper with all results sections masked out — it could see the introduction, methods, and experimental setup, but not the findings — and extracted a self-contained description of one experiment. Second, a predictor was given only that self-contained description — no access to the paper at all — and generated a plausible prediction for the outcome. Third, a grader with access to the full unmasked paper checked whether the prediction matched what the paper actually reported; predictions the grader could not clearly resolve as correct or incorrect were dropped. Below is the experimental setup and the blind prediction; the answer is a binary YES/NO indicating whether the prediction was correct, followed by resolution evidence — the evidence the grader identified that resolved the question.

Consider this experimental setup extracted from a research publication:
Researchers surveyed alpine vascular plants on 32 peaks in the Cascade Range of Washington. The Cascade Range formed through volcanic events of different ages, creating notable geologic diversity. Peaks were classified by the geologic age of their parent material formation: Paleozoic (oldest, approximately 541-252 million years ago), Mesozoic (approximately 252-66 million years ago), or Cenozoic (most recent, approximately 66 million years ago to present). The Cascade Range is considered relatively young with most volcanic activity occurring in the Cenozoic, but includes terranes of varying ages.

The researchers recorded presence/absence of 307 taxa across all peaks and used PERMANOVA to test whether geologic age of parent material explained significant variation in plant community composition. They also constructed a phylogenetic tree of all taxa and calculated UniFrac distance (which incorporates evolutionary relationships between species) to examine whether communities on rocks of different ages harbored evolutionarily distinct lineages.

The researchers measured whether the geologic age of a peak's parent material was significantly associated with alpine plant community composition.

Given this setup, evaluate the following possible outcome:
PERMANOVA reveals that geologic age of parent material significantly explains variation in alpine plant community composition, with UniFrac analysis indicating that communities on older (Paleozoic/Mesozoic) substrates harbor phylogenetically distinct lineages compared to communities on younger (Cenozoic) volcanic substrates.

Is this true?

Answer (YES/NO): YES